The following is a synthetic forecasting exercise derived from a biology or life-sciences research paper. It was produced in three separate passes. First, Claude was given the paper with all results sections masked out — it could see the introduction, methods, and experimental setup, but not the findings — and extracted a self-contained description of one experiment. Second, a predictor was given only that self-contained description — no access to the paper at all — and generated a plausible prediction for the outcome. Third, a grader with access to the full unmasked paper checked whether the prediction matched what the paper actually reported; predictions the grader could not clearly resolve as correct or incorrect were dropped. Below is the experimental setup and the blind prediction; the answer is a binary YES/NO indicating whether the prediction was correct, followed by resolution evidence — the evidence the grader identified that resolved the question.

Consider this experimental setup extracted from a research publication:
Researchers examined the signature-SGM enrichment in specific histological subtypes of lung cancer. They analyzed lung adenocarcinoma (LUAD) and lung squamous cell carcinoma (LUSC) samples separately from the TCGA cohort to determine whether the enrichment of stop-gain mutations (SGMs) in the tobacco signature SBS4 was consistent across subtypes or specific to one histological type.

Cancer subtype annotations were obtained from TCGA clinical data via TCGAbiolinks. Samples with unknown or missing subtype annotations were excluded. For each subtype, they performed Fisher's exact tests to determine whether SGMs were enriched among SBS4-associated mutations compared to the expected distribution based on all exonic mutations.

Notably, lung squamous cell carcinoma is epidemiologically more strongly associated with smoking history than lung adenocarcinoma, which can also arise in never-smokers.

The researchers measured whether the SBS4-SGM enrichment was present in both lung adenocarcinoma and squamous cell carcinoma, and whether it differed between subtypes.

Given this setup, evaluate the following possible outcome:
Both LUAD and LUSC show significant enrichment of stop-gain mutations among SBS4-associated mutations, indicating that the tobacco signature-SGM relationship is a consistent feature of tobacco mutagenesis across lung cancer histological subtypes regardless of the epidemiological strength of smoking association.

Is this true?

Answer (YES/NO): YES